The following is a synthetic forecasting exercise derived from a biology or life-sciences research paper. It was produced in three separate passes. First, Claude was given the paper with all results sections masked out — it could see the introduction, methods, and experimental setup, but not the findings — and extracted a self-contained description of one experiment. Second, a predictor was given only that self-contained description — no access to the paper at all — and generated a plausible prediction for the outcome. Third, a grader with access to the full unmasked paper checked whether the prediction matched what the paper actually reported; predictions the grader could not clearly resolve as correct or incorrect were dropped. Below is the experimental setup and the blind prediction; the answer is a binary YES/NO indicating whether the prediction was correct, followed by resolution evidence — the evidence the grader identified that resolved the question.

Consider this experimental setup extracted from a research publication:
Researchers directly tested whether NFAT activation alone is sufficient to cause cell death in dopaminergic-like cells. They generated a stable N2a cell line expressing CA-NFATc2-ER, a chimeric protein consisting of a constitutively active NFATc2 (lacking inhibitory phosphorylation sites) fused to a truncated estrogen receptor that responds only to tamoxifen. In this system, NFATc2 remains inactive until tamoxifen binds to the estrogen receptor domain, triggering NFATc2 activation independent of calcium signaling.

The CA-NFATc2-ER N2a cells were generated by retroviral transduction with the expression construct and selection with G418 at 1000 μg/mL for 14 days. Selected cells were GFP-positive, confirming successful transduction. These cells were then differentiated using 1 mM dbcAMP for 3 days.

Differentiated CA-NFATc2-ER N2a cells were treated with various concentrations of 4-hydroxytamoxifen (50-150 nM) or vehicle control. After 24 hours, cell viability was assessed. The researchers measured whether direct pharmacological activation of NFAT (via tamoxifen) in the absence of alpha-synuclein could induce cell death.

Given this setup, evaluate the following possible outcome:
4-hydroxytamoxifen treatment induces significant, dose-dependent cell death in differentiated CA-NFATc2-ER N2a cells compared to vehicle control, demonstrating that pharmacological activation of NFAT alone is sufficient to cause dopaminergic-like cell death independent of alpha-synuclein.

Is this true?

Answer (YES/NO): YES